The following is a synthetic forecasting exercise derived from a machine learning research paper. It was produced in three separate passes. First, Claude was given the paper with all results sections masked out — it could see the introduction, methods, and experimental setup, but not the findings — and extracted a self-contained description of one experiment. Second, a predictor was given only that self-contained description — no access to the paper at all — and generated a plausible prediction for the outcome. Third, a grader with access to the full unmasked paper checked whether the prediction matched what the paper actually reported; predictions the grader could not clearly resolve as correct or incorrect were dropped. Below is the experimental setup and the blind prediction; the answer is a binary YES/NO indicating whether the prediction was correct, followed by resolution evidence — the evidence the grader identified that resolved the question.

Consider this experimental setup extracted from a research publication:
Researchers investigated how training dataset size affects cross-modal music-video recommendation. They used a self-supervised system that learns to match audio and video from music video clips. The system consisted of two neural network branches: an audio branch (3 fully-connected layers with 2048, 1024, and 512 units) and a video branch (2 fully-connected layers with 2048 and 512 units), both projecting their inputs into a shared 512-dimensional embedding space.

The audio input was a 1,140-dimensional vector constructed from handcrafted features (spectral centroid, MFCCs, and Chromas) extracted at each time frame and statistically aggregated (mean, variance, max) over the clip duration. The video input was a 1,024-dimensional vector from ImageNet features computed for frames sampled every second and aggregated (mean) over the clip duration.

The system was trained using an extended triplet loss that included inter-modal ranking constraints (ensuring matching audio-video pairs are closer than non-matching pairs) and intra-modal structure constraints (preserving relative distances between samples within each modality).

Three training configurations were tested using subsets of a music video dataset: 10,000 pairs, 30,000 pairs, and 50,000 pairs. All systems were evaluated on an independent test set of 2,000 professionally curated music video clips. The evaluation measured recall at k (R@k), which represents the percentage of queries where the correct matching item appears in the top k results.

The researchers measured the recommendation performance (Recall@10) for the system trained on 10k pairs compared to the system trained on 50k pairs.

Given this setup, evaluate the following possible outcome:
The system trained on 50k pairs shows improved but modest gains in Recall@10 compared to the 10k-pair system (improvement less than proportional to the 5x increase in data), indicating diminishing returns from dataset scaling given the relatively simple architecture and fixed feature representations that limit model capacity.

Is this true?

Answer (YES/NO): NO